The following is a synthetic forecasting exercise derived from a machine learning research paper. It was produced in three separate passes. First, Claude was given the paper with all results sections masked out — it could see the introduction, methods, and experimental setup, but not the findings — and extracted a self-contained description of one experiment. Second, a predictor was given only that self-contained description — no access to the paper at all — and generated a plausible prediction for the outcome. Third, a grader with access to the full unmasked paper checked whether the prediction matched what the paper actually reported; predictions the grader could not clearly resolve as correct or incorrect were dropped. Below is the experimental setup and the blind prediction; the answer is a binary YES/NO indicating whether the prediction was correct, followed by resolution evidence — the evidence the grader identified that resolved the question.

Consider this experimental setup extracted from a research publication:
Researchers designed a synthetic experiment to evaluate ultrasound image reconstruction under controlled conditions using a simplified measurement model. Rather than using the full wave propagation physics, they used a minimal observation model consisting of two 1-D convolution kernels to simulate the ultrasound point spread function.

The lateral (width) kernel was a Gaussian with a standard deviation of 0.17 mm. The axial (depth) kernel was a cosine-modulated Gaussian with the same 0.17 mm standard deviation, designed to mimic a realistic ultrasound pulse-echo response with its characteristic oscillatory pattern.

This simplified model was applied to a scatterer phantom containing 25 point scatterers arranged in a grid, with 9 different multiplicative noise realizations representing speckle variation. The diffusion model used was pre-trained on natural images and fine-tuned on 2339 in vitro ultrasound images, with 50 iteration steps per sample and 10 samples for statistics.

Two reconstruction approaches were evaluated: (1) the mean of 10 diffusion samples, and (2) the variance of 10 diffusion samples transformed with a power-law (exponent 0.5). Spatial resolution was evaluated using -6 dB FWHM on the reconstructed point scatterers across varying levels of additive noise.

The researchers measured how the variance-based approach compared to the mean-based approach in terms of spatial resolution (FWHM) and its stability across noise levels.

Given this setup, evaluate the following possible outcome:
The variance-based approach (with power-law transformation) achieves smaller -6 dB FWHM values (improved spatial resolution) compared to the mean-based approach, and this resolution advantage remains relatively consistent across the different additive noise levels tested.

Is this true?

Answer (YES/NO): NO